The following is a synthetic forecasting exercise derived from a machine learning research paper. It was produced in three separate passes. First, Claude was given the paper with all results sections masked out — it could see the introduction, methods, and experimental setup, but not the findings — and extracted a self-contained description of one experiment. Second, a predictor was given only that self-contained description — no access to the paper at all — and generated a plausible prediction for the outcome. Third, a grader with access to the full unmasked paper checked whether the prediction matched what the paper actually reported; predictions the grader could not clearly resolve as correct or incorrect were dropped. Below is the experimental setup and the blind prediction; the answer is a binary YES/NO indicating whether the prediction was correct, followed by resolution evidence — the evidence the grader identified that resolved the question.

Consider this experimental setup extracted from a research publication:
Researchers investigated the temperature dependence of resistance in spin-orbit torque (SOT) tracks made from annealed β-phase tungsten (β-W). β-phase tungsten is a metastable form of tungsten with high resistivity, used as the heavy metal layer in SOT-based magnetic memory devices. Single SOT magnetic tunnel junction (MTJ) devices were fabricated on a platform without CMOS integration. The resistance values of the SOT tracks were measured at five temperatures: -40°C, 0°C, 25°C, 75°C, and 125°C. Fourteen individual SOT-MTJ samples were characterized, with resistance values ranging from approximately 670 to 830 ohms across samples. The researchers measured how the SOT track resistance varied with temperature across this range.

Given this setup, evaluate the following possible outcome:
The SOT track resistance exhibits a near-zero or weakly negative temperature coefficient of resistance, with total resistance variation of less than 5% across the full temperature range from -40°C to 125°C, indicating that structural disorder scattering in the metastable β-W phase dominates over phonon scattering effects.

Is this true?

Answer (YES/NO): YES